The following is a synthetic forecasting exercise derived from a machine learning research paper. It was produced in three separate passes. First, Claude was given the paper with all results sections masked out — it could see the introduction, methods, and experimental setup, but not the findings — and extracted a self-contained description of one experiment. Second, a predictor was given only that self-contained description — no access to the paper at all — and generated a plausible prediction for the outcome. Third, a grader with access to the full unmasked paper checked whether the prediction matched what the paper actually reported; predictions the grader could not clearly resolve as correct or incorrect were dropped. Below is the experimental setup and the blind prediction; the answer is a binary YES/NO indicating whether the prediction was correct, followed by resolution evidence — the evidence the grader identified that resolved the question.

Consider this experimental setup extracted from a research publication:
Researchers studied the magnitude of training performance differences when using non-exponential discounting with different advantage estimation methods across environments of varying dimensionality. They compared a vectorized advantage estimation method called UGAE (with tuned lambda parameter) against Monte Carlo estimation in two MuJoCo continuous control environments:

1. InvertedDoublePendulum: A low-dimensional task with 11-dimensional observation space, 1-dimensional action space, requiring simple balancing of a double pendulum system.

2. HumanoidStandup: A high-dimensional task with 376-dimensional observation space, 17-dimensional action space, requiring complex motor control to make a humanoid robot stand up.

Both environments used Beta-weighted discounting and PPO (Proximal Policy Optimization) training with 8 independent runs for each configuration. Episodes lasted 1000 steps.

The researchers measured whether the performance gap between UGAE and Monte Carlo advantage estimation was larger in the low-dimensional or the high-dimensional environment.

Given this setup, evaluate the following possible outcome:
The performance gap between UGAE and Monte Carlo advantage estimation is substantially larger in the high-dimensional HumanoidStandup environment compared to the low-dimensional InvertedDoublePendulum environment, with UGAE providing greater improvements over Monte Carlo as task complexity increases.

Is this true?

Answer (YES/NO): NO